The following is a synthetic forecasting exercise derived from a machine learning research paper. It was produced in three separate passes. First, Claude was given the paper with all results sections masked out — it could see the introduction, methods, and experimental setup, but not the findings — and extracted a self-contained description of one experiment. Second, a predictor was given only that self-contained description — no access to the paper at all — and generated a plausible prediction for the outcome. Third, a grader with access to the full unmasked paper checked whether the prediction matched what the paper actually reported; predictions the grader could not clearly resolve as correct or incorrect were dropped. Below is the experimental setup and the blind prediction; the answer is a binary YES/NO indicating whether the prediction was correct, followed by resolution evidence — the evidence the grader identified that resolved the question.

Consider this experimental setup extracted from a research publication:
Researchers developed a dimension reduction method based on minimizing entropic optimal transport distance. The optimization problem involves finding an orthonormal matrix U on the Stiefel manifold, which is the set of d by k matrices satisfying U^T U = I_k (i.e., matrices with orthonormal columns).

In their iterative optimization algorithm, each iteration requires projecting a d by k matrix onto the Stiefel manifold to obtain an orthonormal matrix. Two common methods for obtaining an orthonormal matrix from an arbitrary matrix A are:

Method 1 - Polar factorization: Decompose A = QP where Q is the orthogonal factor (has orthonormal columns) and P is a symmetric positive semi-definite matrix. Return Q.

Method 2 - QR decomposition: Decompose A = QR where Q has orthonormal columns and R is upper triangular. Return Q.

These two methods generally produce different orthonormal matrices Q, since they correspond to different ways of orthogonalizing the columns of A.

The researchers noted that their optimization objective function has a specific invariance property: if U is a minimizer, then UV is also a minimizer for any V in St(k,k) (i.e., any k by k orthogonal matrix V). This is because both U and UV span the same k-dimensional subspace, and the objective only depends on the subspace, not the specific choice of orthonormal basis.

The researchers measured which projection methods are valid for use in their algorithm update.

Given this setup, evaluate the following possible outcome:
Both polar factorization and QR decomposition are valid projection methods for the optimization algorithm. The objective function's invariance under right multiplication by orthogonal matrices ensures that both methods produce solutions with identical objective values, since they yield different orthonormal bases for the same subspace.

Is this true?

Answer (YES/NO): YES